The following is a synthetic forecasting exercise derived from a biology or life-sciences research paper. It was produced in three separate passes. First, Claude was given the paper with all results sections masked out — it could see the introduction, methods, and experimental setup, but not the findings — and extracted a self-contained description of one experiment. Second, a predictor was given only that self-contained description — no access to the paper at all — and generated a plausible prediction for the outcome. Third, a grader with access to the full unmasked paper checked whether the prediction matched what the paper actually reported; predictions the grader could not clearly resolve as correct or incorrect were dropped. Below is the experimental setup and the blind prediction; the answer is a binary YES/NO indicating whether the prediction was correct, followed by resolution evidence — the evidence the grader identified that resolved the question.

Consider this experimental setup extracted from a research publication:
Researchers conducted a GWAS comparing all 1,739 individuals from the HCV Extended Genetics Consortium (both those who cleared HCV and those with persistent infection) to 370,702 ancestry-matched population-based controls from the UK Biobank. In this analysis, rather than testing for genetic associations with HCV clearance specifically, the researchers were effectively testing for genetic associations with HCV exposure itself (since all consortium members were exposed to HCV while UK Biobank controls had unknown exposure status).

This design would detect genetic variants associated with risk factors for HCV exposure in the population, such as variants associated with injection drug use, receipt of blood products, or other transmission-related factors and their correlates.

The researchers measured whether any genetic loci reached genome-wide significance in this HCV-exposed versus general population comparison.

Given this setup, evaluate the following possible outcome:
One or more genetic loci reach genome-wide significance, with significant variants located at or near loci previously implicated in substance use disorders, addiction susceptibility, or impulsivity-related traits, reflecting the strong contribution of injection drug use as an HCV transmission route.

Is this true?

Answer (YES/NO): NO